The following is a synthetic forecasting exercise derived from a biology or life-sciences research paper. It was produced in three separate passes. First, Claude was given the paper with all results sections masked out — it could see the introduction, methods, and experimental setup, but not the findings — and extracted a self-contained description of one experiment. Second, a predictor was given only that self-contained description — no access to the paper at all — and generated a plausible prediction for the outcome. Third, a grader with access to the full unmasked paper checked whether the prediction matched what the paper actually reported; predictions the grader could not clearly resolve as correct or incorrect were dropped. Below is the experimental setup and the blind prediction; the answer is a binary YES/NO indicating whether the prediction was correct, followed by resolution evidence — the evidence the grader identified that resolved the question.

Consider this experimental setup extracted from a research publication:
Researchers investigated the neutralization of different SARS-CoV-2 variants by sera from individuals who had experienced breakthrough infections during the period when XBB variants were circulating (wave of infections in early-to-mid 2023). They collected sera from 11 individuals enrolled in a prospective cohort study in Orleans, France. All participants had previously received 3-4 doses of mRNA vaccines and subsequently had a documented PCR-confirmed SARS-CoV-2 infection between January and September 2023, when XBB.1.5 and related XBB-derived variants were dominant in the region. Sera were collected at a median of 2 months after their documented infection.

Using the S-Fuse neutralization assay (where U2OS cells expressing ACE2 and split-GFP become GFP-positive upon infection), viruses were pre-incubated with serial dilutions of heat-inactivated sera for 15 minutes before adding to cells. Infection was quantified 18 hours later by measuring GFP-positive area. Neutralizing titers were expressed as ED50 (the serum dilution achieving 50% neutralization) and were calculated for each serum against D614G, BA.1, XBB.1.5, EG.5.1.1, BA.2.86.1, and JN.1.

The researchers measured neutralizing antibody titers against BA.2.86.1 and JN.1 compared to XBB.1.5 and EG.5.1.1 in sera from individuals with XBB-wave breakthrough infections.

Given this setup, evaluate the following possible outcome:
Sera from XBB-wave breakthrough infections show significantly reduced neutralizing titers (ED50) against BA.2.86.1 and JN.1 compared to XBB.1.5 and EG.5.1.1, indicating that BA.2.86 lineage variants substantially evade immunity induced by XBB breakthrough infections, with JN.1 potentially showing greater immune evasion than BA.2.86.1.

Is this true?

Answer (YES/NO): NO